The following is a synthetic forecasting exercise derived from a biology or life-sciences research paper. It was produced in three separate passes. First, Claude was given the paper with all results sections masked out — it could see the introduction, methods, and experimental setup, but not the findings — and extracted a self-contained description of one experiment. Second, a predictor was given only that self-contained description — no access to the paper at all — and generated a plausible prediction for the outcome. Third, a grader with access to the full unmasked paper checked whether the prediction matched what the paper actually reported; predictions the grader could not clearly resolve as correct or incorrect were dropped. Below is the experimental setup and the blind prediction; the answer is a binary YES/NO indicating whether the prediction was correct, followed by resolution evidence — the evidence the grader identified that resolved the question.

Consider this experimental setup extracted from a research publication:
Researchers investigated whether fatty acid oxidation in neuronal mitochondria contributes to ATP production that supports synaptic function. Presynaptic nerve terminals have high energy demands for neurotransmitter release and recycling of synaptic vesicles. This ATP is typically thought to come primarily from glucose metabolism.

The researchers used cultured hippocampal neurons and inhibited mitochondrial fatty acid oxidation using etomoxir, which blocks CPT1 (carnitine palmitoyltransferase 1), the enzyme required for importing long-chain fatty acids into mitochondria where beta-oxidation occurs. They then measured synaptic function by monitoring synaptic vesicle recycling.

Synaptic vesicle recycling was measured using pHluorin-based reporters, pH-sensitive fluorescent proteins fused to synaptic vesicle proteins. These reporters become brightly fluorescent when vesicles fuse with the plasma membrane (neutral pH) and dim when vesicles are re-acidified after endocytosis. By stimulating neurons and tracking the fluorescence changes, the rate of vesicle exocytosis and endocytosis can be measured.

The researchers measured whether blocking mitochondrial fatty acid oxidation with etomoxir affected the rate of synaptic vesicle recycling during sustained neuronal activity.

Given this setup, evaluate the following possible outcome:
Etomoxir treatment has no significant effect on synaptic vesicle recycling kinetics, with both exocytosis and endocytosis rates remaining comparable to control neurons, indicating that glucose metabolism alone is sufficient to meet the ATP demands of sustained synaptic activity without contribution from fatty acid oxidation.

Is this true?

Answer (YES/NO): NO